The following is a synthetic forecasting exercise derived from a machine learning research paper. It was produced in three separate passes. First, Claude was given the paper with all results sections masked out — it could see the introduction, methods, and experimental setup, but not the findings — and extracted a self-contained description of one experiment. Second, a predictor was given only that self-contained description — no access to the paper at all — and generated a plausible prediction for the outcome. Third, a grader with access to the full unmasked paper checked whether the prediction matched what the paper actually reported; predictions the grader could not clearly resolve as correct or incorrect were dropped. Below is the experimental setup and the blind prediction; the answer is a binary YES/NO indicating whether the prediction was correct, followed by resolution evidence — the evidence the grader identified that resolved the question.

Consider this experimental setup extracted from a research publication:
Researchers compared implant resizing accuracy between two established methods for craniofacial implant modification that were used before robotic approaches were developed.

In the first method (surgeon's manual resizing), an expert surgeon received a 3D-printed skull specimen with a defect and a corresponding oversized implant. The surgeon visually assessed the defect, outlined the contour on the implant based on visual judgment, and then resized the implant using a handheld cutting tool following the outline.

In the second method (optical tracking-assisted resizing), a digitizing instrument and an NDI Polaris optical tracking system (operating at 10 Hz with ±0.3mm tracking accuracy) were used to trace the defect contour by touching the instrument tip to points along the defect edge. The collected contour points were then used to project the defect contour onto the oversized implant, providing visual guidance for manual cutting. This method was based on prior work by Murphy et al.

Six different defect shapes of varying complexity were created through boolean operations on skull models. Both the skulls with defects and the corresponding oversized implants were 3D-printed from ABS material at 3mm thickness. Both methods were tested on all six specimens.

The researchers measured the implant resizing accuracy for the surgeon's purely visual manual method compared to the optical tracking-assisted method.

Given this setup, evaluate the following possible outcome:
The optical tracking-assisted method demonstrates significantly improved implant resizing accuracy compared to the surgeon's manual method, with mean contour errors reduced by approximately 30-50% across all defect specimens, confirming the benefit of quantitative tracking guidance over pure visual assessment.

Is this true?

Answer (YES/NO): NO